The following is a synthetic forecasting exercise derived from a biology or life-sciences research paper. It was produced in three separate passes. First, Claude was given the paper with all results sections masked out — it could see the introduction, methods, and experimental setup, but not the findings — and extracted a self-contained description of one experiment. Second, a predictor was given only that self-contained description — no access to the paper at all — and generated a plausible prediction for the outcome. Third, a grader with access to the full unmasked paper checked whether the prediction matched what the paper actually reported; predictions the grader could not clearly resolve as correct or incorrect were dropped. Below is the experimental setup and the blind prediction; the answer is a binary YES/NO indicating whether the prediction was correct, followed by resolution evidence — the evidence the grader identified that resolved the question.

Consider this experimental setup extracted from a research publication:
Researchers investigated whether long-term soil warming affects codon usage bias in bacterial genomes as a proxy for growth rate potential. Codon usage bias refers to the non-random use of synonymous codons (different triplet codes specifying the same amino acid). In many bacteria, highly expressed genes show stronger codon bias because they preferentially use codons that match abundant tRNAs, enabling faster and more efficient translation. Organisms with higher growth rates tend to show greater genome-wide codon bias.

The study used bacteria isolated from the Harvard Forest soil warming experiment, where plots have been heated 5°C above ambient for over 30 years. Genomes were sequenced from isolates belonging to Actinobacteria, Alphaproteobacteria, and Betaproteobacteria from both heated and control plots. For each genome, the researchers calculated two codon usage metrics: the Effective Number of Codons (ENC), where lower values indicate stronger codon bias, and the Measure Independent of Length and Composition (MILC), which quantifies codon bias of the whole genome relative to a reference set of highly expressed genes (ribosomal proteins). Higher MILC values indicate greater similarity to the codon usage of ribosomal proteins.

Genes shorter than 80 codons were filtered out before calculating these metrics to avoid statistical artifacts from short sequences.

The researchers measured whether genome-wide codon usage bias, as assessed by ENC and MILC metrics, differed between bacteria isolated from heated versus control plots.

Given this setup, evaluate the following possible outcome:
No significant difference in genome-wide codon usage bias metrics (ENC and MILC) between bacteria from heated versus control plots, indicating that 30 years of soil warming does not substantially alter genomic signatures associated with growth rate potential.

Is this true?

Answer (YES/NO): NO